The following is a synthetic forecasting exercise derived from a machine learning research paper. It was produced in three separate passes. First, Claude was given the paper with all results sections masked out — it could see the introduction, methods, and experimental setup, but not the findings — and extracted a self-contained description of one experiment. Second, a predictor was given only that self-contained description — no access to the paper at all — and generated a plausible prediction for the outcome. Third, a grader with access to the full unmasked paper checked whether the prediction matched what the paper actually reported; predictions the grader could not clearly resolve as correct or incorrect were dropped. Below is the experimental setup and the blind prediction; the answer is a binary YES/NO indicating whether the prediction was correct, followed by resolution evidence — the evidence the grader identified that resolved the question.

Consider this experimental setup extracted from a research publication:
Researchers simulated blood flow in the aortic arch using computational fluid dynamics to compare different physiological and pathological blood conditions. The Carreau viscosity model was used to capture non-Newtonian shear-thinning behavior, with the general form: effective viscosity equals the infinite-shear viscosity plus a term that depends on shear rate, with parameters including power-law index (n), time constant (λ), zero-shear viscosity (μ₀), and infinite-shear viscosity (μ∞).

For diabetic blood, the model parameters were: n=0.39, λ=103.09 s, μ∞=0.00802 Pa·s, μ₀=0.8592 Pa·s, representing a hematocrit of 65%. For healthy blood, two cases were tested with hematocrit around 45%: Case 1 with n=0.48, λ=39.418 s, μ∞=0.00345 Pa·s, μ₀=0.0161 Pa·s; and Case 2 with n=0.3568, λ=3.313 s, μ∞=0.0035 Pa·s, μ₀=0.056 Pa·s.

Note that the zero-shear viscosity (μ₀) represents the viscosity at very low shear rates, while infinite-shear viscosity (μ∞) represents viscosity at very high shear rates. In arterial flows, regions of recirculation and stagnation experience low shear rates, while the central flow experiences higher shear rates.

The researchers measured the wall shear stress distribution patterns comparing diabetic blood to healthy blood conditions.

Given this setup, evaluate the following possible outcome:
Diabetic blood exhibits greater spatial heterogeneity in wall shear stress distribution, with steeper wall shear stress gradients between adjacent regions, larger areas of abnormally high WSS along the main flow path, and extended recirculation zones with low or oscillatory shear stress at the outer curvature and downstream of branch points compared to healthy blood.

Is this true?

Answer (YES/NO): NO